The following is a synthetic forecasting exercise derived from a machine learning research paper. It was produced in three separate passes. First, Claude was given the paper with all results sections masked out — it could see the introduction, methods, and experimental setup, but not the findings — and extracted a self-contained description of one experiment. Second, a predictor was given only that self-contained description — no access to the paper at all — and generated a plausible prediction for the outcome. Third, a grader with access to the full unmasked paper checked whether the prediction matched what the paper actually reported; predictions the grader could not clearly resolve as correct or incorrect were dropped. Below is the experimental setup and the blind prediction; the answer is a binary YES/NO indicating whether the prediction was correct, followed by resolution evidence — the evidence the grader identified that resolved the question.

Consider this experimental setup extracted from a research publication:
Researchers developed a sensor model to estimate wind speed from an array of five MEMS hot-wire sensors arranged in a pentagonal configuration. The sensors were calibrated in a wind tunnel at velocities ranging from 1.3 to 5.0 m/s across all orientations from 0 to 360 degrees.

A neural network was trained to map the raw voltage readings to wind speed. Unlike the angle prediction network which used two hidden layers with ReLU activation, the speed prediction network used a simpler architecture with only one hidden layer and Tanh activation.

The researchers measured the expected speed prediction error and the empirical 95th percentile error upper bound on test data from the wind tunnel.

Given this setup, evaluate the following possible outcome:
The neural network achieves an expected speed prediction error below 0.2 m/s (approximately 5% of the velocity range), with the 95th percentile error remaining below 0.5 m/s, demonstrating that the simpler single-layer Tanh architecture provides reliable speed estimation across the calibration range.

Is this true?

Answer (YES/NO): YES